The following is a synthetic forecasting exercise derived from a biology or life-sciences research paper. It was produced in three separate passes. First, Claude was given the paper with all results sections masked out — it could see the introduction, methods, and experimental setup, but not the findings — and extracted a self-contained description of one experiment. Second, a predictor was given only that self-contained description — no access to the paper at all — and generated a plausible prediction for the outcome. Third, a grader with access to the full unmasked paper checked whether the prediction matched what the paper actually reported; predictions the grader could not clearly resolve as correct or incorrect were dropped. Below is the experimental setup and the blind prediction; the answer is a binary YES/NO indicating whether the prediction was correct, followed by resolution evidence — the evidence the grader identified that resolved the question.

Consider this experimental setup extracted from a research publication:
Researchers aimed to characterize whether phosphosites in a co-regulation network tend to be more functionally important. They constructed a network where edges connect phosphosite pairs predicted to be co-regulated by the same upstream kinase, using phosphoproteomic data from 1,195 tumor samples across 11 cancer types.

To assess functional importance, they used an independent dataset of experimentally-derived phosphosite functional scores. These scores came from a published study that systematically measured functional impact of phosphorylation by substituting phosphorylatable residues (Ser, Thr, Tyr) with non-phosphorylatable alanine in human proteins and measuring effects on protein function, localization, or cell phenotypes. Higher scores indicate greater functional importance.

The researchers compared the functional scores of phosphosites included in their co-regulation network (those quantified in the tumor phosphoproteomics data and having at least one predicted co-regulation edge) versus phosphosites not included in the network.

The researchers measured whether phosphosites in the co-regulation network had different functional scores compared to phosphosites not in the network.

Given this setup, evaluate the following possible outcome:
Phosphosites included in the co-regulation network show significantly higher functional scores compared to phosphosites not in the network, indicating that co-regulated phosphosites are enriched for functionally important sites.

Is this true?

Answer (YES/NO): YES